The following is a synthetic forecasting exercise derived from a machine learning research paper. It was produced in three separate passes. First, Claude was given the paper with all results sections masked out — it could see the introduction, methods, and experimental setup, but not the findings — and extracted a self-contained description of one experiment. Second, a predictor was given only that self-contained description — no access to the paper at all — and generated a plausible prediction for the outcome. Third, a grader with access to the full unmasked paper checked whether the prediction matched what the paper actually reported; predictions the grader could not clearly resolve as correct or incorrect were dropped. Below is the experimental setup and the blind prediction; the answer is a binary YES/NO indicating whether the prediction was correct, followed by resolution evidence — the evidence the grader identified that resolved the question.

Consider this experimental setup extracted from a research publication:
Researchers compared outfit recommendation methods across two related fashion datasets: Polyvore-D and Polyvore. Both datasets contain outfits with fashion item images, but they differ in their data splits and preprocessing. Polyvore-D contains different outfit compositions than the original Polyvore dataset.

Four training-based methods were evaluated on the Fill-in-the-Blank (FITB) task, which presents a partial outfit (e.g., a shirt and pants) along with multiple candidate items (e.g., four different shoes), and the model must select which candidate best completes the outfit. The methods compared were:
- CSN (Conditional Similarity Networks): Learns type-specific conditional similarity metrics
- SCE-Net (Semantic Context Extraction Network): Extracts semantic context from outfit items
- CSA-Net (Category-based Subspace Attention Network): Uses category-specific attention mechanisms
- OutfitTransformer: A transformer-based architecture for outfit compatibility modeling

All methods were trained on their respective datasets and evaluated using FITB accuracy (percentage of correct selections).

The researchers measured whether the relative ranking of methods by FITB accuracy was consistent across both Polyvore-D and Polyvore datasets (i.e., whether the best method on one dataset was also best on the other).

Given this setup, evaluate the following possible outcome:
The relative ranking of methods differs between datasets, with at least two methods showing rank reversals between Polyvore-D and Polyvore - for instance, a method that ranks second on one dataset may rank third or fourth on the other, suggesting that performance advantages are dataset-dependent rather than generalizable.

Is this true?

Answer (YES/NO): NO